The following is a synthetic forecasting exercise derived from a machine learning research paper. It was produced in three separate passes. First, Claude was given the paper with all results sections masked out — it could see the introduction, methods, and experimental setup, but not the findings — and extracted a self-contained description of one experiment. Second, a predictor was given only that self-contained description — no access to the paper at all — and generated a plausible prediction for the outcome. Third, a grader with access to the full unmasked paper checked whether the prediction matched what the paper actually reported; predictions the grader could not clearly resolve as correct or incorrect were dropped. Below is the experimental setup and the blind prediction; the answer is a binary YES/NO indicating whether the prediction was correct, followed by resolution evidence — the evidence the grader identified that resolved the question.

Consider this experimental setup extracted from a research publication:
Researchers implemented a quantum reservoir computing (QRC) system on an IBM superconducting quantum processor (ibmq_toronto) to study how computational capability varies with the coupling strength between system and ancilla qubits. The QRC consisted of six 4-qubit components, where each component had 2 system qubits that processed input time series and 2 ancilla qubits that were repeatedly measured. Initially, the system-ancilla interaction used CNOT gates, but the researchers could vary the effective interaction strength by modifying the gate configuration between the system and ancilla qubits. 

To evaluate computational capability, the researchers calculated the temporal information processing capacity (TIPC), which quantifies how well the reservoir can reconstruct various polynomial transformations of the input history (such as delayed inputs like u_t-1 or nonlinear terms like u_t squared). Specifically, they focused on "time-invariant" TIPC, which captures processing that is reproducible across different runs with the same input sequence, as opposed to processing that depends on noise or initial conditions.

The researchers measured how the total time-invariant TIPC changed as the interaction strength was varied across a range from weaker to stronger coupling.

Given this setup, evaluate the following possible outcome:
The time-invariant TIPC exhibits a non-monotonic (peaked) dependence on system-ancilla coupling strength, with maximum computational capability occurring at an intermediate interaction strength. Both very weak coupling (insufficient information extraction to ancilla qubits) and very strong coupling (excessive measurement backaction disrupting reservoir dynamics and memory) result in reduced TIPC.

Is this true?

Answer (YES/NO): YES